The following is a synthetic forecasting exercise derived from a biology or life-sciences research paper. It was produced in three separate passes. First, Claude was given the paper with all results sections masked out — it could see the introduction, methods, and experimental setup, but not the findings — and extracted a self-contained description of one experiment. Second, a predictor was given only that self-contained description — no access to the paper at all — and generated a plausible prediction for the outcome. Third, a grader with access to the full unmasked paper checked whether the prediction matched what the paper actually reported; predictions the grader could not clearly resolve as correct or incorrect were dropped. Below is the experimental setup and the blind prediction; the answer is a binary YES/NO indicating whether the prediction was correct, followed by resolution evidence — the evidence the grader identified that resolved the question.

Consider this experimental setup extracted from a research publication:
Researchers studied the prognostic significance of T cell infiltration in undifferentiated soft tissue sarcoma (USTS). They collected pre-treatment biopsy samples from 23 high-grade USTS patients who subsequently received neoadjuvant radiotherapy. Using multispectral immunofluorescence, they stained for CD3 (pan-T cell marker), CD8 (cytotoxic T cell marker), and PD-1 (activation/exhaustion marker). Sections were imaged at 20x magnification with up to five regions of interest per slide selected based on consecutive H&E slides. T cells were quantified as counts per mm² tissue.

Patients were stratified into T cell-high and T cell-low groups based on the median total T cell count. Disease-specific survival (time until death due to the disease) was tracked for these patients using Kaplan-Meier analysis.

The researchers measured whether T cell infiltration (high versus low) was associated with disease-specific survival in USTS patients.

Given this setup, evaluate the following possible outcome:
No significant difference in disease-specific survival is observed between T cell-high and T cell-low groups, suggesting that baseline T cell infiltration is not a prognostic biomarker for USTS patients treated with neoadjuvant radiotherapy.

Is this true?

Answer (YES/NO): YES